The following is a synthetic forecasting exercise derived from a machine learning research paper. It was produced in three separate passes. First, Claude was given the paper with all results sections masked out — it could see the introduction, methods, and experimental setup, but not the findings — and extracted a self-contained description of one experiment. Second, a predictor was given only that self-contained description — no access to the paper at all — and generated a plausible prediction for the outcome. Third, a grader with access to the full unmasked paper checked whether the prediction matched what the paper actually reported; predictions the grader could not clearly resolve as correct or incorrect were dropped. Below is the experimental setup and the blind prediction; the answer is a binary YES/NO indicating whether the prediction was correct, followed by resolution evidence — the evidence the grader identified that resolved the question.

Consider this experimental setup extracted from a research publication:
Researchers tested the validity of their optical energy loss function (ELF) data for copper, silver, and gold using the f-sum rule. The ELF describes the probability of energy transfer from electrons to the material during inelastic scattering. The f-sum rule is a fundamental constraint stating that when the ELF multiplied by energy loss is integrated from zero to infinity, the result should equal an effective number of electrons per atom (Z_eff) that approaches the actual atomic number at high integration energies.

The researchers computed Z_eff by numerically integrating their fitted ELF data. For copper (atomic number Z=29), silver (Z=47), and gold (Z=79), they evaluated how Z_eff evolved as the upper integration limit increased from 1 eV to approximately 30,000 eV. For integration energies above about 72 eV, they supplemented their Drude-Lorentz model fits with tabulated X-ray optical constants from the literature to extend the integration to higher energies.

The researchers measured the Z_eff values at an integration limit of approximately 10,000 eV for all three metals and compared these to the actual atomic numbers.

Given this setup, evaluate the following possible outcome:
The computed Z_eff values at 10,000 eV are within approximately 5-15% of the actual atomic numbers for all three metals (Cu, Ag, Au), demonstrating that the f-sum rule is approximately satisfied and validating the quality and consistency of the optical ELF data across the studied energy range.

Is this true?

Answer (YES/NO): NO